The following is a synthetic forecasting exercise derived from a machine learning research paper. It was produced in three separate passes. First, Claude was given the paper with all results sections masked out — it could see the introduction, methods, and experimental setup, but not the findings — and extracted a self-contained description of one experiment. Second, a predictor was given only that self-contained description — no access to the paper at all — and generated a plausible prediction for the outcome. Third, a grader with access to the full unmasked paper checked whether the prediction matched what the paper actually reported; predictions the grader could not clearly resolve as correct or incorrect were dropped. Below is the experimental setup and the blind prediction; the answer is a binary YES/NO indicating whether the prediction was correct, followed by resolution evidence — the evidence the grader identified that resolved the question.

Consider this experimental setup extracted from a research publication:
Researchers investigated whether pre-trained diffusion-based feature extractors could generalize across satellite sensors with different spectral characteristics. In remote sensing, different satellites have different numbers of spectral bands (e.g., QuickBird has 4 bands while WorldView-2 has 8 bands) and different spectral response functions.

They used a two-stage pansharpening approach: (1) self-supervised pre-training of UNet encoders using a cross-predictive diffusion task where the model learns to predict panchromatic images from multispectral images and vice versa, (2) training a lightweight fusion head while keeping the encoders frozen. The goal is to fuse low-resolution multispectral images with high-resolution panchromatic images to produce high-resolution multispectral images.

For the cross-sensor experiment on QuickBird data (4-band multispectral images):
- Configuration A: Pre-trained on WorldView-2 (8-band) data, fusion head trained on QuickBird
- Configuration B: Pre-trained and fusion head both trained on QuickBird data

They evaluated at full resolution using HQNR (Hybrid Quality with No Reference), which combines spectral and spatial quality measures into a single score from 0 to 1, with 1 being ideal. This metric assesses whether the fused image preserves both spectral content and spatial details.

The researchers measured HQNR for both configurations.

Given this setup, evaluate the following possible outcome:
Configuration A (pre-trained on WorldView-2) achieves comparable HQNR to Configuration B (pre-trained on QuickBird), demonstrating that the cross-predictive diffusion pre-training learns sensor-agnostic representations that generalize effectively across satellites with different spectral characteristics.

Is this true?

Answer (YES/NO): YES